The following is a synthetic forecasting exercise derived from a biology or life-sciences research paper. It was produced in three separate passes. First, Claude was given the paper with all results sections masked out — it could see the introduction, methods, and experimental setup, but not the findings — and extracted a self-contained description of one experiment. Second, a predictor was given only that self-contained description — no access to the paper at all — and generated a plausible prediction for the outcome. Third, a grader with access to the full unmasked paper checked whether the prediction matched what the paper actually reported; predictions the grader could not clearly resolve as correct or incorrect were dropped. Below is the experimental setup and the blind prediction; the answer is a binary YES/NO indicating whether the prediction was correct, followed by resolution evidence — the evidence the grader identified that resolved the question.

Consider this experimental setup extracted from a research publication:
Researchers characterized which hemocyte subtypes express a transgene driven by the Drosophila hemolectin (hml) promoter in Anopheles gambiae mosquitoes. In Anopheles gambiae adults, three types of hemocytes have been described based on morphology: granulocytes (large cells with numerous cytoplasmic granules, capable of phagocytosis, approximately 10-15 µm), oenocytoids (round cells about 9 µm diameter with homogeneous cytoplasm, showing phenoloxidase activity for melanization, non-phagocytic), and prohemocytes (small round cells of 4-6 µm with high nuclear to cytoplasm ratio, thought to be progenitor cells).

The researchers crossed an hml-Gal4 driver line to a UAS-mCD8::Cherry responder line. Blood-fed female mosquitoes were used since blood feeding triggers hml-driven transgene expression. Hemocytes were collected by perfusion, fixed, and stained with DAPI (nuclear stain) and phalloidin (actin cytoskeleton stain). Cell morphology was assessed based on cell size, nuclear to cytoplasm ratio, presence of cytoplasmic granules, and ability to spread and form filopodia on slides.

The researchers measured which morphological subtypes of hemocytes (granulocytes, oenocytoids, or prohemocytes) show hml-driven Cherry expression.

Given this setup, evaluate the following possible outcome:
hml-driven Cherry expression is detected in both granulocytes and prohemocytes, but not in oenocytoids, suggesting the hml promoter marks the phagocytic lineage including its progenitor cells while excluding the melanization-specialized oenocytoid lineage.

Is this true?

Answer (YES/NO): YES